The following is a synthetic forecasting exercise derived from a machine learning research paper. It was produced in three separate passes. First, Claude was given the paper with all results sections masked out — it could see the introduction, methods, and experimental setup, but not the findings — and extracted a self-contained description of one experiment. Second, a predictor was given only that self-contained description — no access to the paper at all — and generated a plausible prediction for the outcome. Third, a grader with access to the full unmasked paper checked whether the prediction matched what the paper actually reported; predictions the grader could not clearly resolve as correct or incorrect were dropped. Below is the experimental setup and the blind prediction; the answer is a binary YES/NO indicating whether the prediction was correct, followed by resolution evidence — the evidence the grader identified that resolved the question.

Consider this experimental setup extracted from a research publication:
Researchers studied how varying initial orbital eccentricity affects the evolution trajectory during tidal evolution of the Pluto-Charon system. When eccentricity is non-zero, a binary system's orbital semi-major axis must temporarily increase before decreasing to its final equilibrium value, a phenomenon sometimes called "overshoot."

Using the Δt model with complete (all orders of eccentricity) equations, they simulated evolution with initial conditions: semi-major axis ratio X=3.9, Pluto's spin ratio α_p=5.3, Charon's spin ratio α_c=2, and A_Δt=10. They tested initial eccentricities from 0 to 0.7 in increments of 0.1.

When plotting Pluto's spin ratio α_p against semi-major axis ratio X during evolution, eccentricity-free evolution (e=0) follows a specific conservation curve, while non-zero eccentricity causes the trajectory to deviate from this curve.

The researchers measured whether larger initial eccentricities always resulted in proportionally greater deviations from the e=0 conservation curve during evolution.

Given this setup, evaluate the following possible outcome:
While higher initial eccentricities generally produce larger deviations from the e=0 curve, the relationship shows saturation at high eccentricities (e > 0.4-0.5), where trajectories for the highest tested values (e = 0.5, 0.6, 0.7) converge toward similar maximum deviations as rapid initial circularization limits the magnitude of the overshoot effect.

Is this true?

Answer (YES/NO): NO